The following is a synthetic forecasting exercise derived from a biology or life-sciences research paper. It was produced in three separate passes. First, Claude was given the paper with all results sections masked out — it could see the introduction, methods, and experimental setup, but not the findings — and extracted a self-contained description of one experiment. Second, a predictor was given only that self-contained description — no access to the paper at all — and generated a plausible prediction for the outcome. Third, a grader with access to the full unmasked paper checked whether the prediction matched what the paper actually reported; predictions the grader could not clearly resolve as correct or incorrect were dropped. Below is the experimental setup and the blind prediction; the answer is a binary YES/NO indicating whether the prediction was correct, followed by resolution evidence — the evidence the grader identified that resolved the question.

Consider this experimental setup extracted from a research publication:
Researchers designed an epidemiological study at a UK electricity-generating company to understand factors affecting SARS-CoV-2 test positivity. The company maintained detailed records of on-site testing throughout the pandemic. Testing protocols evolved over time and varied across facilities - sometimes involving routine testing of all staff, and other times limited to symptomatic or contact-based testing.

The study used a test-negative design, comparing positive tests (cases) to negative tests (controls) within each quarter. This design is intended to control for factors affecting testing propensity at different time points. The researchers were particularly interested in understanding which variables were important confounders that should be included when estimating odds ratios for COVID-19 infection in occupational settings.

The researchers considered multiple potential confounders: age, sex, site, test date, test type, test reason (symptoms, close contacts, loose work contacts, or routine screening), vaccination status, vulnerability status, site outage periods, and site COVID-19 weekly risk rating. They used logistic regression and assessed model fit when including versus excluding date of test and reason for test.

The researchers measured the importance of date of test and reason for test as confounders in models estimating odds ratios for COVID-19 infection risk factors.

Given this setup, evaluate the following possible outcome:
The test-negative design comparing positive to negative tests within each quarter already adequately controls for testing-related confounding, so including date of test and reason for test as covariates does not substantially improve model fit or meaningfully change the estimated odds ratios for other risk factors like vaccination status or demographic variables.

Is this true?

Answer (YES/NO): NO